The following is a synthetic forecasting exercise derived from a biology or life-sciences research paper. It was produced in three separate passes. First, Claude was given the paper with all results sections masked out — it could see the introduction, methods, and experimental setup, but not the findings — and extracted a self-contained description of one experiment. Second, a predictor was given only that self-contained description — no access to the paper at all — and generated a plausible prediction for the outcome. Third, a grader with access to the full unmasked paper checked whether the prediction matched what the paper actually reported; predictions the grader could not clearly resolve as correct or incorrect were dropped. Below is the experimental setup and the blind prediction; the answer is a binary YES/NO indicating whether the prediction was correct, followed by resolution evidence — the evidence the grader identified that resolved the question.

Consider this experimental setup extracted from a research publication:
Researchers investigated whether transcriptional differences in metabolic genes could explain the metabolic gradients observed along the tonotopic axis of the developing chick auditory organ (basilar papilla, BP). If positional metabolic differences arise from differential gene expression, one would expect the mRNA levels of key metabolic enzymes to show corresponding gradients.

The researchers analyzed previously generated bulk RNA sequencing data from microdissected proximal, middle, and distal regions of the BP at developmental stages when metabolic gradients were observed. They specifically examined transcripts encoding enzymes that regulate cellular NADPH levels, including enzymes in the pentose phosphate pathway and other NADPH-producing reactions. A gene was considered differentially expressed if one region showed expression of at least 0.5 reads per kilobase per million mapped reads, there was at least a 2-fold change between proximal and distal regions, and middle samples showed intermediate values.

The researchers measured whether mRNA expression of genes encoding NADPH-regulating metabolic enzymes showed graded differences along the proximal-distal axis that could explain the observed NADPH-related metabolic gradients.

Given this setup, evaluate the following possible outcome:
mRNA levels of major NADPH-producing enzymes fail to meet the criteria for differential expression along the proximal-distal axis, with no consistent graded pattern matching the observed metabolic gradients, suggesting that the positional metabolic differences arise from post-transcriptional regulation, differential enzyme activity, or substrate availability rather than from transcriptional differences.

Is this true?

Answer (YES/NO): YES